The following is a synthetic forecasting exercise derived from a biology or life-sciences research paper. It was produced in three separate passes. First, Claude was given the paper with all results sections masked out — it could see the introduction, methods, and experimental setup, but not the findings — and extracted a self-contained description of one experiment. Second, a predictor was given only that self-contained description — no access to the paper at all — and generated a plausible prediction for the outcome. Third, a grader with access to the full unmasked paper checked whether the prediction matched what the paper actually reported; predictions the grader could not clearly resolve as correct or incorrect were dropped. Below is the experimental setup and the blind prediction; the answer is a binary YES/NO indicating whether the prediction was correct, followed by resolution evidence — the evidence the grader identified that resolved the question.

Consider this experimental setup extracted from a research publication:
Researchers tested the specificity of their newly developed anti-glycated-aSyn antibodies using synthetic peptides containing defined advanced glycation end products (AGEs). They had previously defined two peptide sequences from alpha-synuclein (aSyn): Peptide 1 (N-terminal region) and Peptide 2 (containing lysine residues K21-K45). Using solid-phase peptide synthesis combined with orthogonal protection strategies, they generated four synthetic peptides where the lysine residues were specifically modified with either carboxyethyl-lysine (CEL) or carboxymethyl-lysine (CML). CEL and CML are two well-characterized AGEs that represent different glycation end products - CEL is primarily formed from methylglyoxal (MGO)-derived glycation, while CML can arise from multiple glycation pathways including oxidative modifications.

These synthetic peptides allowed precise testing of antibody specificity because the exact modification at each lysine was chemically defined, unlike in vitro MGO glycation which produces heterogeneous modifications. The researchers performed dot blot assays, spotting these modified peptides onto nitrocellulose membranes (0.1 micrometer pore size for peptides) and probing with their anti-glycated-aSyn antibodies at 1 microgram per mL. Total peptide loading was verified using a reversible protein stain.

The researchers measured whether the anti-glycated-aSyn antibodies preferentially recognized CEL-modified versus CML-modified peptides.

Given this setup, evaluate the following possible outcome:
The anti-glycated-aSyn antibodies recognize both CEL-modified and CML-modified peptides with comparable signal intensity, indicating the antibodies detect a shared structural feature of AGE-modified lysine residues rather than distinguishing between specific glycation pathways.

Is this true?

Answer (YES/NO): NO